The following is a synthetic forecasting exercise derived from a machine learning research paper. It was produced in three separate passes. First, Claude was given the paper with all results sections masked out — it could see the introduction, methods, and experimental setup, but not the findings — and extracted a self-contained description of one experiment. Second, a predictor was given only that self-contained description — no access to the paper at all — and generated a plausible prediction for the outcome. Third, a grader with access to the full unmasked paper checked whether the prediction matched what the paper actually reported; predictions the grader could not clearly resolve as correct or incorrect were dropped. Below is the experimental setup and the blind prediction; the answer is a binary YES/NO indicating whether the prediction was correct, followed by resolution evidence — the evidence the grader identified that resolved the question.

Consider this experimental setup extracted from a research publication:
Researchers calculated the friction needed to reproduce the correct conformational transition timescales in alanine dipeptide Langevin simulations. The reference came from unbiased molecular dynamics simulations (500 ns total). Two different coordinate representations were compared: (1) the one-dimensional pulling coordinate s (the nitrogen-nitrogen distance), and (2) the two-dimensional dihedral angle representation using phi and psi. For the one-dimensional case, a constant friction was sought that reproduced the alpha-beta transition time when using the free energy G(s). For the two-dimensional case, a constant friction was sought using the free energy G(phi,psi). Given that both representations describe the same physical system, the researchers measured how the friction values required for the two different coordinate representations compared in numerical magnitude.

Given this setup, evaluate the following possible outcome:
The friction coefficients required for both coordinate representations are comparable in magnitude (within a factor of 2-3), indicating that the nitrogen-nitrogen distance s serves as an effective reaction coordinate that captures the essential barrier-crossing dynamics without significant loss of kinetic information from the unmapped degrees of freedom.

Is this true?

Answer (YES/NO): NO